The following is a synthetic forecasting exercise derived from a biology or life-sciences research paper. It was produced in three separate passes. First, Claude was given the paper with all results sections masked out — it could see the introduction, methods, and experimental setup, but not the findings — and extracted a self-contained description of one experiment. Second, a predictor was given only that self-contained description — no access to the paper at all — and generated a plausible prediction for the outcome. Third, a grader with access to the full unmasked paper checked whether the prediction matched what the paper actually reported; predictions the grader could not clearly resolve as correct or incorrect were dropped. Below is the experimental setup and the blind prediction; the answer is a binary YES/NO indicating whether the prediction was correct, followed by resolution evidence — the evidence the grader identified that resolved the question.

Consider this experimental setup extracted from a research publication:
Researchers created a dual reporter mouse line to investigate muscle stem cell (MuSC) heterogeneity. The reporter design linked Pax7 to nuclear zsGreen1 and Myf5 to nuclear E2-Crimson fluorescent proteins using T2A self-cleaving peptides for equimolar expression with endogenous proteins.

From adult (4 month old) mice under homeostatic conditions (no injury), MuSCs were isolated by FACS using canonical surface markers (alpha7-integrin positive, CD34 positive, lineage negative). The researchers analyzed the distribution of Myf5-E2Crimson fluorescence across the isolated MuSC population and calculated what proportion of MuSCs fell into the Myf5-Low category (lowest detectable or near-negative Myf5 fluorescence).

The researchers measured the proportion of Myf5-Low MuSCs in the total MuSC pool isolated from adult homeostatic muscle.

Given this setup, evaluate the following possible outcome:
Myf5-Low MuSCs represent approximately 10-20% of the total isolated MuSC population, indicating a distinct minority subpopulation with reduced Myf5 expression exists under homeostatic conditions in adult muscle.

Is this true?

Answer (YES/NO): YES